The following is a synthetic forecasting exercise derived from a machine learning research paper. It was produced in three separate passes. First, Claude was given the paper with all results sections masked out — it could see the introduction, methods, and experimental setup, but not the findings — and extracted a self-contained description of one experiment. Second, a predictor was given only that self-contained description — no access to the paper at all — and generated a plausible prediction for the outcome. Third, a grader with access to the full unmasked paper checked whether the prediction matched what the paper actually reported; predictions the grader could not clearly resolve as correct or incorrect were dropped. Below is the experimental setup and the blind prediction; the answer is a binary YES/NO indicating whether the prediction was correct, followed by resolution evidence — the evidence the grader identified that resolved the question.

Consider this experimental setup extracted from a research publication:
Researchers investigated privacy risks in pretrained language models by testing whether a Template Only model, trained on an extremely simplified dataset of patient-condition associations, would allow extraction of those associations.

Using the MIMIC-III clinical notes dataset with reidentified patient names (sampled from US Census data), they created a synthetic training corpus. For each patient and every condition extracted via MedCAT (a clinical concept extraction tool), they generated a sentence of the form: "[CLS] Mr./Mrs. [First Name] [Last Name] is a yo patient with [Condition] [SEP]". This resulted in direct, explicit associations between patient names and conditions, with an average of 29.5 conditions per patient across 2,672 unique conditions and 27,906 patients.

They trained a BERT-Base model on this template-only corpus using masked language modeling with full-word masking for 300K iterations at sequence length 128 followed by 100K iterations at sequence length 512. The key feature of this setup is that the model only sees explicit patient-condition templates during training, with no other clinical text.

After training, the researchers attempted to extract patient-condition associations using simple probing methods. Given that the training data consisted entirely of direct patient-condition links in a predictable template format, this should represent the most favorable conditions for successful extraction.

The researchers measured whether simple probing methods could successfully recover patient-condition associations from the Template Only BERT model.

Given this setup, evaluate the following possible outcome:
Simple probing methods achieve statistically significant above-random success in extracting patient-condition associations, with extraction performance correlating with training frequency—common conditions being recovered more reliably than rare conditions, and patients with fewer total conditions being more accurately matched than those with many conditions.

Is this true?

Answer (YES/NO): NO